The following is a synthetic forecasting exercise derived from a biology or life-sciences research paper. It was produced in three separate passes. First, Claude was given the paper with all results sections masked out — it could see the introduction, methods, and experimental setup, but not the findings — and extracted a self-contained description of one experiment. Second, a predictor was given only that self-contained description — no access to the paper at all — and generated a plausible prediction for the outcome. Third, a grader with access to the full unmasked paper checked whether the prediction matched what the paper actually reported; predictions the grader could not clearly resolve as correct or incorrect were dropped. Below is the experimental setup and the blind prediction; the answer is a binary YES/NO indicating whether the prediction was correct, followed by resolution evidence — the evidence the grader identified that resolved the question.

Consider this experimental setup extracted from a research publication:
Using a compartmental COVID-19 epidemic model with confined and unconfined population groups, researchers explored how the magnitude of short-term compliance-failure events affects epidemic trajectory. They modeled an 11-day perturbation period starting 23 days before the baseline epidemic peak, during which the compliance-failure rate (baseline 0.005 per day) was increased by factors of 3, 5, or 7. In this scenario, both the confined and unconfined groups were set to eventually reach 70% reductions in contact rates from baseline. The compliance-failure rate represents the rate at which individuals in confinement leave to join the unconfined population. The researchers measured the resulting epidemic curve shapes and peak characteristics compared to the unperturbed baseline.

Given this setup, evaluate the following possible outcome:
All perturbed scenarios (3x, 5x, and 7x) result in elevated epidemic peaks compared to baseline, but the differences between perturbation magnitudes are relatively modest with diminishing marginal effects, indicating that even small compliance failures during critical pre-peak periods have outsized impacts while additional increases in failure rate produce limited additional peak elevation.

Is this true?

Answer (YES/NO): NO